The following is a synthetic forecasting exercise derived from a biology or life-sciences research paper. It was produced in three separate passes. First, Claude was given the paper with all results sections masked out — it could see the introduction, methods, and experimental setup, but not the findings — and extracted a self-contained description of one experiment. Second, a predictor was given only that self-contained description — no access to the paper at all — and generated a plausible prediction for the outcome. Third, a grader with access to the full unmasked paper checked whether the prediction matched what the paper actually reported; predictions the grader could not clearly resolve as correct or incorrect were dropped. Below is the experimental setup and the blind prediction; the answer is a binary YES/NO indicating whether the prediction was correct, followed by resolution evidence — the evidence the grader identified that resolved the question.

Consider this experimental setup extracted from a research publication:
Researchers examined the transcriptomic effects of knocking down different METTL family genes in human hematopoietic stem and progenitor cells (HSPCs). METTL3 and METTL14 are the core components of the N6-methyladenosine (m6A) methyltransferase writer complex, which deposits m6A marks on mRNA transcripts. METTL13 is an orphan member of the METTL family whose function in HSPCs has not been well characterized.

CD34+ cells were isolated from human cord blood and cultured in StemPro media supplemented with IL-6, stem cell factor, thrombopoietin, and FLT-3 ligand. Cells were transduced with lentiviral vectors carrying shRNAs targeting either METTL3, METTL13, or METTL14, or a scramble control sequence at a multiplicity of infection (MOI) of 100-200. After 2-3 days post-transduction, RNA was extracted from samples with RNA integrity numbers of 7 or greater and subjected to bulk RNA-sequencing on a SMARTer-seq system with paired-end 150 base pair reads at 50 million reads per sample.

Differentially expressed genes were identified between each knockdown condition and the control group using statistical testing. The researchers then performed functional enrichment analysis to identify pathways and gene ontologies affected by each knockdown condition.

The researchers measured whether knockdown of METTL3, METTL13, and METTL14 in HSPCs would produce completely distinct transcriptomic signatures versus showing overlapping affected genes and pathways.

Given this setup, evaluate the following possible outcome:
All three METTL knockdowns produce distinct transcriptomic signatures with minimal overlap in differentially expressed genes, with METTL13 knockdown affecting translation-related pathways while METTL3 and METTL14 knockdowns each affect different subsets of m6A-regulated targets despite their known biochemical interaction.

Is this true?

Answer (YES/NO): NO